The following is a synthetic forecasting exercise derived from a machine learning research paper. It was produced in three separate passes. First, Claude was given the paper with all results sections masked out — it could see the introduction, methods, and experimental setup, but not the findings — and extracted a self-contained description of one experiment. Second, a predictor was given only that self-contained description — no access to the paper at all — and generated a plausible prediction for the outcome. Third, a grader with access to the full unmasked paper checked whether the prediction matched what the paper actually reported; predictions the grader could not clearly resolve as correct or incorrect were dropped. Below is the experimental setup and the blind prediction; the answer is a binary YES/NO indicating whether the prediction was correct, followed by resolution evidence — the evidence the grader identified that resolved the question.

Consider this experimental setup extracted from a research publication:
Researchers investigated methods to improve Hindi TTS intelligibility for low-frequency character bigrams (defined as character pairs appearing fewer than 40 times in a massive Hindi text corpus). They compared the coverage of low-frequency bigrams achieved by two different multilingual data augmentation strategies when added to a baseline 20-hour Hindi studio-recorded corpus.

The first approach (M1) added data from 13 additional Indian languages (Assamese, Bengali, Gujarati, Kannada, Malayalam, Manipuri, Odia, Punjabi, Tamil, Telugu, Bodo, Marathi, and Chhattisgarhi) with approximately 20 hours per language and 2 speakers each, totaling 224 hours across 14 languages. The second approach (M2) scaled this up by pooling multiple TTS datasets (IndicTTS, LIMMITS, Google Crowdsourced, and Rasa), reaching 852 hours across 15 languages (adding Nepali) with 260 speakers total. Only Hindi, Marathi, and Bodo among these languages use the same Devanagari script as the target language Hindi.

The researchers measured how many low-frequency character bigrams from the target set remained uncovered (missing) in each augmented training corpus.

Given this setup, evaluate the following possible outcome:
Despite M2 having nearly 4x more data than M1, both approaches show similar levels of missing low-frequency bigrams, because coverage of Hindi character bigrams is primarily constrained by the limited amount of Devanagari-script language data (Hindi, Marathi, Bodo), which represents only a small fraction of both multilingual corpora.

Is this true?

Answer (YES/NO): NO